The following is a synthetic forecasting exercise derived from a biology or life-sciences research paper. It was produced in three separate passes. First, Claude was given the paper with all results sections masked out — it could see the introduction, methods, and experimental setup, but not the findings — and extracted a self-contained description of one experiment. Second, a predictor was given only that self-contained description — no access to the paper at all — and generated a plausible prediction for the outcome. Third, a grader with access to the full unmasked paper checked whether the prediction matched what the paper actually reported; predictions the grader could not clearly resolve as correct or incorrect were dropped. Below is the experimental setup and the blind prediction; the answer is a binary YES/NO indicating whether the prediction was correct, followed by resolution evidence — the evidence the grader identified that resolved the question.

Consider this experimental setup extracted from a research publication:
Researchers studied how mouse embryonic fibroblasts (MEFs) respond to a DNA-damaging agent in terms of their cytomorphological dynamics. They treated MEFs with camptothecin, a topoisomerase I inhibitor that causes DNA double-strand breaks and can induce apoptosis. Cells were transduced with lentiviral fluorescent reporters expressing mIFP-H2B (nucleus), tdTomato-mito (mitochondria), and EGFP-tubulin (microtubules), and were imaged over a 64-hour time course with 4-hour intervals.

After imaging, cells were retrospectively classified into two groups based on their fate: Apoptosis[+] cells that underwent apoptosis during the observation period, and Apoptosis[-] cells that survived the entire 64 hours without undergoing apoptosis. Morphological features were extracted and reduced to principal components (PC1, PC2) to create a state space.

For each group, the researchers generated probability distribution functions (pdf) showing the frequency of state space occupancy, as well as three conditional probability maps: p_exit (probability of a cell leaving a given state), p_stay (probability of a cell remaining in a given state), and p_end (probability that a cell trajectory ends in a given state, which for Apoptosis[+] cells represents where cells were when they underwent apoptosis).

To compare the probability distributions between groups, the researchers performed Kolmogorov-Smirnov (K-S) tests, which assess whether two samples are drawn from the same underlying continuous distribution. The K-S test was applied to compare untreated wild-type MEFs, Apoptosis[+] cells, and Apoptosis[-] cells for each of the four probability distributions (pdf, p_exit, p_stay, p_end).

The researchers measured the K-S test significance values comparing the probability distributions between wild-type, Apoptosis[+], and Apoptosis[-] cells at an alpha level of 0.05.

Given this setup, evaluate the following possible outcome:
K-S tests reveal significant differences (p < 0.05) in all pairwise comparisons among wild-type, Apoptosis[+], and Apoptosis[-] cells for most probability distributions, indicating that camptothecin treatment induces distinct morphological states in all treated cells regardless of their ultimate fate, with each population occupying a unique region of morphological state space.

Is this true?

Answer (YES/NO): YES